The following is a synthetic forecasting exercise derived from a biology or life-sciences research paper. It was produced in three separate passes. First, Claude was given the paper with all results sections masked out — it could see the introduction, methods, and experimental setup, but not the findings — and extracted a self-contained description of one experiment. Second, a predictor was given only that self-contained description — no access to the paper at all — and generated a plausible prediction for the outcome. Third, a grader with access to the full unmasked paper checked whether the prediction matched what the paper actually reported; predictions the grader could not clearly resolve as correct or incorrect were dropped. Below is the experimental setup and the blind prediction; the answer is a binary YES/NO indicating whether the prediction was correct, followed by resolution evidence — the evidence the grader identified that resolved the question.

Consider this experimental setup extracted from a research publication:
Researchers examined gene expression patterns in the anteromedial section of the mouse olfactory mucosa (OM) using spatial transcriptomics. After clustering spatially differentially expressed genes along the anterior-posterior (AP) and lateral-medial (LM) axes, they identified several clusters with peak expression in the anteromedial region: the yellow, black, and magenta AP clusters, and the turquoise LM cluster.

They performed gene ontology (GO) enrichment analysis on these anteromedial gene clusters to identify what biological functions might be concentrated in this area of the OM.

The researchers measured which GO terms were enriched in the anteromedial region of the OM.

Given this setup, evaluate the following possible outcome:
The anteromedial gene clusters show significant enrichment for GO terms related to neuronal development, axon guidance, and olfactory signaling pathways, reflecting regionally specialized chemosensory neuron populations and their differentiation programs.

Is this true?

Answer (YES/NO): NO